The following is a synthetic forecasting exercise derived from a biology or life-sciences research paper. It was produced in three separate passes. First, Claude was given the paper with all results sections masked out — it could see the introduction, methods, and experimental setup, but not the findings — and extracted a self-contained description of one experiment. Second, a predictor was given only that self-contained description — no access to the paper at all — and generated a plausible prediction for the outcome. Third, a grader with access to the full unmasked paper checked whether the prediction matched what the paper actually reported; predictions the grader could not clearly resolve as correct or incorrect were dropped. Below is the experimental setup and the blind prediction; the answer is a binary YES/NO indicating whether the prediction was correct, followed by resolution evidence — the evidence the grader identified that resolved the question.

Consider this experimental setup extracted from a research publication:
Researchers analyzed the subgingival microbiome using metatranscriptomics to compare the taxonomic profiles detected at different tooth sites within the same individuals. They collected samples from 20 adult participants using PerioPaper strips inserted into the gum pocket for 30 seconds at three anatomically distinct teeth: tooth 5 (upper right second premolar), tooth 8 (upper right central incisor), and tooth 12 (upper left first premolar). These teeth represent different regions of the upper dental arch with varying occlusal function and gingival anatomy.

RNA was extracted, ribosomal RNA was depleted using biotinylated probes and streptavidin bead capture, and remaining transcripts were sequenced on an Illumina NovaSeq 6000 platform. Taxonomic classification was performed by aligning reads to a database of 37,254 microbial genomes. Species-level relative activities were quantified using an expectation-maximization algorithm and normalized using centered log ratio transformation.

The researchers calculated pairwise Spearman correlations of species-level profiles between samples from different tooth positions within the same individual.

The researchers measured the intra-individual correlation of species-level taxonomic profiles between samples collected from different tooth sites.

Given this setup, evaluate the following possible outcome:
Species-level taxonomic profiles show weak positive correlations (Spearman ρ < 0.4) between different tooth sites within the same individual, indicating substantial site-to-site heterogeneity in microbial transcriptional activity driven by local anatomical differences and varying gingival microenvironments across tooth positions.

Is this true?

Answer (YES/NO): NO